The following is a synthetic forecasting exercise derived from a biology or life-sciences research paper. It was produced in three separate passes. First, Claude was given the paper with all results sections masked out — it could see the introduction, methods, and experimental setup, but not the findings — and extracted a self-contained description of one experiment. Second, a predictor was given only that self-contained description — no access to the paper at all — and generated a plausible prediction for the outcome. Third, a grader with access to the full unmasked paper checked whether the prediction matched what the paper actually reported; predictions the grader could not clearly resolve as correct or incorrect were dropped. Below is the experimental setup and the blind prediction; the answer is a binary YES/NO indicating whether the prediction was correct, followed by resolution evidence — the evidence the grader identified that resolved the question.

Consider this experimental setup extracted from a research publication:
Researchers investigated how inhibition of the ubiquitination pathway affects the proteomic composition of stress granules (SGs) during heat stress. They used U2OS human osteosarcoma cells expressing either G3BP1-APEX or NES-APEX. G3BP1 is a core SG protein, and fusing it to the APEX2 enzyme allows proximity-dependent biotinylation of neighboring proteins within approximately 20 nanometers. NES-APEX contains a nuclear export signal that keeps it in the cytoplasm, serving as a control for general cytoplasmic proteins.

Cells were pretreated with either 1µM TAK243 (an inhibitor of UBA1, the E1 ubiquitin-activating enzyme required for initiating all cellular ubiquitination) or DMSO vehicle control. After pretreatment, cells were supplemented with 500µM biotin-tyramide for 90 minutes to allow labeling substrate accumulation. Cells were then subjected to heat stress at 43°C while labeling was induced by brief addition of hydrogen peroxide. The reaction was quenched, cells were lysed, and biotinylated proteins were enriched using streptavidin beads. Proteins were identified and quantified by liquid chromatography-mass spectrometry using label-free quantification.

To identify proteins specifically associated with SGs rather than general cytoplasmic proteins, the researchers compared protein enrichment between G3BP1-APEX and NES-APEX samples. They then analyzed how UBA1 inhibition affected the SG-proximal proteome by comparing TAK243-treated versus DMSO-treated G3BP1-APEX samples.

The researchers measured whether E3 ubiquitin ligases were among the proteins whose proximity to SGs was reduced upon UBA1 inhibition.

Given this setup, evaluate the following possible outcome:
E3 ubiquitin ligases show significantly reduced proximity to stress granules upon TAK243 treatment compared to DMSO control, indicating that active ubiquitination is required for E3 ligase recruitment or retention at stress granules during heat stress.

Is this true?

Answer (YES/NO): YES